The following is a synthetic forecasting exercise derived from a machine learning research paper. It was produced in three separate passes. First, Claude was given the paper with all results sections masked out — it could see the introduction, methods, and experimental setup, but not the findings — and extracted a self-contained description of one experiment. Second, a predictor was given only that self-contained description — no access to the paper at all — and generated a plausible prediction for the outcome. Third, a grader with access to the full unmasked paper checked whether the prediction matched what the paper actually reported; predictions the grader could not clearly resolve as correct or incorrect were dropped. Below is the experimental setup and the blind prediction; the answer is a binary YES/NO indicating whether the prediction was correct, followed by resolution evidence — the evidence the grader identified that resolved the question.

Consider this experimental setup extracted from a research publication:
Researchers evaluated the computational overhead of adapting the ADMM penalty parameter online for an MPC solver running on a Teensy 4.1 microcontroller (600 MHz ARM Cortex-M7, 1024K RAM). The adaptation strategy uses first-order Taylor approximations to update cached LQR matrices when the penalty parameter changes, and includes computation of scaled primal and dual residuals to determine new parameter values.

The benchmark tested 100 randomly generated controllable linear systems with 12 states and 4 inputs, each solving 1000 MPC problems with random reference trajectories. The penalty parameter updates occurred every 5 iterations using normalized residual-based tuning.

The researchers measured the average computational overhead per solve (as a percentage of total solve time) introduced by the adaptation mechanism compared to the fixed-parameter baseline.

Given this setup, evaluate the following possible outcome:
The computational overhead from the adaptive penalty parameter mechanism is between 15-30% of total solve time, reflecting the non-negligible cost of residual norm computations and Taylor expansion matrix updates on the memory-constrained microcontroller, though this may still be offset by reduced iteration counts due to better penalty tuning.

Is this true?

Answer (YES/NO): NO